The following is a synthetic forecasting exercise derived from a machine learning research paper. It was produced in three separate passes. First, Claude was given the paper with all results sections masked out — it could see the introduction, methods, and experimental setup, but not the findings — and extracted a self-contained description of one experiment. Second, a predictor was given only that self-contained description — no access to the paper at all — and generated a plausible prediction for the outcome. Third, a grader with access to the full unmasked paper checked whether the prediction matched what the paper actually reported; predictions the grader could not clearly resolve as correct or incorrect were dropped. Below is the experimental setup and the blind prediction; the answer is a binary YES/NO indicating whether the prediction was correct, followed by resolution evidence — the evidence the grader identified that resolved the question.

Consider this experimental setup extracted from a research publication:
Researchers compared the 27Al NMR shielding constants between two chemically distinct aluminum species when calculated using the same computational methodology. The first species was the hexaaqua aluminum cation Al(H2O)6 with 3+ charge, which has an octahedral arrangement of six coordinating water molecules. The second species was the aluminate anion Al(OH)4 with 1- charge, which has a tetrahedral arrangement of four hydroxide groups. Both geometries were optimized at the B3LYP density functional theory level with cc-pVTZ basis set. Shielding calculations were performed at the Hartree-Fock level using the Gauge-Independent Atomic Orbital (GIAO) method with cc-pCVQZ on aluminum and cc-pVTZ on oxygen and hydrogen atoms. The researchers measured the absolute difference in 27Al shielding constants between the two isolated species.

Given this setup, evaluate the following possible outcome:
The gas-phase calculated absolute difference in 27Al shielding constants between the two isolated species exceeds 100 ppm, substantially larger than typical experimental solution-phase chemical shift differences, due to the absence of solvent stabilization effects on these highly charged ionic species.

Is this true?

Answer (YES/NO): NO